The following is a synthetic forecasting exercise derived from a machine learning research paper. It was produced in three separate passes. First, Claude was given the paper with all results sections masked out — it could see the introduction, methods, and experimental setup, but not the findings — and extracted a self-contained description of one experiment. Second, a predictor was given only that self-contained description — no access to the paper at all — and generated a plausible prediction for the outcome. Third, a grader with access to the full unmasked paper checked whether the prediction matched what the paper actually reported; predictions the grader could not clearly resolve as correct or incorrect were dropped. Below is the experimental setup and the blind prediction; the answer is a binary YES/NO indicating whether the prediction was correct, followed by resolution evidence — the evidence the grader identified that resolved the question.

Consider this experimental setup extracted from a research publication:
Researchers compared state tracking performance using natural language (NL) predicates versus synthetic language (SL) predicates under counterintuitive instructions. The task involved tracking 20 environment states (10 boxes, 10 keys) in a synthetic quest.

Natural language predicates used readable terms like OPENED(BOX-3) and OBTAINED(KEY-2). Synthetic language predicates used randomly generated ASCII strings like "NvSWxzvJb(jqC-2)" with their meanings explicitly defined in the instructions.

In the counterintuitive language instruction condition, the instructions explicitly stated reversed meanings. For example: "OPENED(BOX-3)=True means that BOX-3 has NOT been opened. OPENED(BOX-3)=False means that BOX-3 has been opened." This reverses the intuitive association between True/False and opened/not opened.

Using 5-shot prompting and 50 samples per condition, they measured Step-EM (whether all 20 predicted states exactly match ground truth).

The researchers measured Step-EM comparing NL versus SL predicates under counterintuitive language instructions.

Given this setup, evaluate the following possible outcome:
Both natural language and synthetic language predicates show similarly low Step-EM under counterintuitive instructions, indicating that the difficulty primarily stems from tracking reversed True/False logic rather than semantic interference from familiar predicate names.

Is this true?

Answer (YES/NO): NO